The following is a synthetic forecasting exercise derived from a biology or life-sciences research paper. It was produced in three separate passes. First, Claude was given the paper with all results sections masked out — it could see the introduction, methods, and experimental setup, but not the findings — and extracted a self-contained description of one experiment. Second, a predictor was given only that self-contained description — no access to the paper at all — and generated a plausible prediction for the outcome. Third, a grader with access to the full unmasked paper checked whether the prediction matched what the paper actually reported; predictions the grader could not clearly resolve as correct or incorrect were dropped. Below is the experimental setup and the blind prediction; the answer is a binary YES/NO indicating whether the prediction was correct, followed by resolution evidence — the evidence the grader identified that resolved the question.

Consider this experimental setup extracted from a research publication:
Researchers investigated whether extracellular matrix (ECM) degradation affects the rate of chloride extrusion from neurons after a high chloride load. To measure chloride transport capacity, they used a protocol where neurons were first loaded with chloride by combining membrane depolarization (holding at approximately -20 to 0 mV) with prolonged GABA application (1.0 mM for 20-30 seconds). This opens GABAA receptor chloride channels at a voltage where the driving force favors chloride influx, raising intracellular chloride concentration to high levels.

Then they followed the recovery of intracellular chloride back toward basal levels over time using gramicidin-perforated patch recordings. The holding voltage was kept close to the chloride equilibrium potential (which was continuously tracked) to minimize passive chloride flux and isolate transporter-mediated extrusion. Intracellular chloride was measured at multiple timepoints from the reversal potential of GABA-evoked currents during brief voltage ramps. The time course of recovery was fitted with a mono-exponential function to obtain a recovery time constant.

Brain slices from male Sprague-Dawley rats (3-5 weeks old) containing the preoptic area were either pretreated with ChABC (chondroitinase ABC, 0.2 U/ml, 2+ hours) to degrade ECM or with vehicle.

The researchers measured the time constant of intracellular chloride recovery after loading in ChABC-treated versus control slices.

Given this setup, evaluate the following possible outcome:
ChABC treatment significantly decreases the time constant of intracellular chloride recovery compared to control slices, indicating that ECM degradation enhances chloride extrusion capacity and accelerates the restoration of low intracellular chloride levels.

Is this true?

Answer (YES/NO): NO